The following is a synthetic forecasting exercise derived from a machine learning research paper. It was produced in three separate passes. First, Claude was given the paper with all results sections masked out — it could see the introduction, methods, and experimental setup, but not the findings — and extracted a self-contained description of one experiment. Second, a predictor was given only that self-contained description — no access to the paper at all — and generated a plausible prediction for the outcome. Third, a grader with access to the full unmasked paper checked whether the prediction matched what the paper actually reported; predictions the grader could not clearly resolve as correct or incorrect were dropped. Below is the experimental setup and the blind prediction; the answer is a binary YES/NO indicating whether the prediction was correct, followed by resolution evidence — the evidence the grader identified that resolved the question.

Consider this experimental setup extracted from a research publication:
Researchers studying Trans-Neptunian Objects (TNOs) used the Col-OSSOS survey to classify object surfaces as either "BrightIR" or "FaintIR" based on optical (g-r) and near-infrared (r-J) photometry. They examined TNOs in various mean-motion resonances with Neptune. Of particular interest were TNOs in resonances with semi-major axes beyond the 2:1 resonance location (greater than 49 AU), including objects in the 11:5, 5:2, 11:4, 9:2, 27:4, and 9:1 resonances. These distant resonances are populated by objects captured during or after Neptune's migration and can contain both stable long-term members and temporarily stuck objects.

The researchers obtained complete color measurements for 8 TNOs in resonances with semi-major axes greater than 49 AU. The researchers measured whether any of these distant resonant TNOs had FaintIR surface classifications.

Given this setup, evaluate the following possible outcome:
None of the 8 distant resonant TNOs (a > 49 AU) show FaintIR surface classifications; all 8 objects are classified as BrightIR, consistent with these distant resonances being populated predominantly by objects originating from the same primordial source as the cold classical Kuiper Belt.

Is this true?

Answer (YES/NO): NO